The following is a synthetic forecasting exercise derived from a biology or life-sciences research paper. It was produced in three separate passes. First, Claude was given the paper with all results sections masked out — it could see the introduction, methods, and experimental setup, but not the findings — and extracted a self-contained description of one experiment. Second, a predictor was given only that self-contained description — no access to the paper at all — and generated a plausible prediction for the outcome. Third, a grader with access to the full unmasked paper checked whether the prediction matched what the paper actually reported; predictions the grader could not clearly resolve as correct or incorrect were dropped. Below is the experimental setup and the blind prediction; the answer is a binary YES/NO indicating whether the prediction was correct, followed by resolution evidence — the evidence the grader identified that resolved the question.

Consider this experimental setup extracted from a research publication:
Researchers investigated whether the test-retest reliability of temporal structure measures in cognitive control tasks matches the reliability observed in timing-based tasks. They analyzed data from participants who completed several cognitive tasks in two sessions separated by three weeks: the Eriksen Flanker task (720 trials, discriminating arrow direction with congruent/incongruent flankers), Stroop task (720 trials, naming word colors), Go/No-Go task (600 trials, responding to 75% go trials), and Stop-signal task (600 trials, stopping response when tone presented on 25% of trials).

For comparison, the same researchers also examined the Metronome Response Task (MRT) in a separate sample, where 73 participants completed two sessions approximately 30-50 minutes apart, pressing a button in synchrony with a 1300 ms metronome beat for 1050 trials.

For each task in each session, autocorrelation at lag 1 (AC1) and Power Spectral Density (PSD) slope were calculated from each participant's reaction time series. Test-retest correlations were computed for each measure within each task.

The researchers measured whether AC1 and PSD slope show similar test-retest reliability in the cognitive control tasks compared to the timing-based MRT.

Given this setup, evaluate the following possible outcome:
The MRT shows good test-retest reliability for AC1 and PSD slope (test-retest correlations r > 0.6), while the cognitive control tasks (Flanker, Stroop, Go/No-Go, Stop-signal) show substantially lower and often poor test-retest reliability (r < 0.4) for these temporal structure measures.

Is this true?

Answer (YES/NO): YES